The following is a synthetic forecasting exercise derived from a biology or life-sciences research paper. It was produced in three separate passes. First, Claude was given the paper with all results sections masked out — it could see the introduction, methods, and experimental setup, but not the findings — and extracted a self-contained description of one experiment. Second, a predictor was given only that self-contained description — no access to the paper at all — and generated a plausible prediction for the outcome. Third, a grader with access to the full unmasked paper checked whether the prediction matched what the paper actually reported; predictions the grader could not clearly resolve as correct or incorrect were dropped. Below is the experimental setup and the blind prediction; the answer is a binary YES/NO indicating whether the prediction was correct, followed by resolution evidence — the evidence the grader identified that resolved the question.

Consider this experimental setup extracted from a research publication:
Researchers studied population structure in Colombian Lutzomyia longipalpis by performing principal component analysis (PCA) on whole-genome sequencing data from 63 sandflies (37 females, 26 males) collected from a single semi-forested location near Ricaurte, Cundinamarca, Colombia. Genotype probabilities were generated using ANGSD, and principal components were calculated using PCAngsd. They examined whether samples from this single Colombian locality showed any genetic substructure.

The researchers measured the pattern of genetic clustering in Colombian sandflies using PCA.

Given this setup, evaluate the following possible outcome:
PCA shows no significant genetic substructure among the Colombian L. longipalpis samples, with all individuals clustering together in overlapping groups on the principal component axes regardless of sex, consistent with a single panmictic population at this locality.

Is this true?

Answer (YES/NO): NO